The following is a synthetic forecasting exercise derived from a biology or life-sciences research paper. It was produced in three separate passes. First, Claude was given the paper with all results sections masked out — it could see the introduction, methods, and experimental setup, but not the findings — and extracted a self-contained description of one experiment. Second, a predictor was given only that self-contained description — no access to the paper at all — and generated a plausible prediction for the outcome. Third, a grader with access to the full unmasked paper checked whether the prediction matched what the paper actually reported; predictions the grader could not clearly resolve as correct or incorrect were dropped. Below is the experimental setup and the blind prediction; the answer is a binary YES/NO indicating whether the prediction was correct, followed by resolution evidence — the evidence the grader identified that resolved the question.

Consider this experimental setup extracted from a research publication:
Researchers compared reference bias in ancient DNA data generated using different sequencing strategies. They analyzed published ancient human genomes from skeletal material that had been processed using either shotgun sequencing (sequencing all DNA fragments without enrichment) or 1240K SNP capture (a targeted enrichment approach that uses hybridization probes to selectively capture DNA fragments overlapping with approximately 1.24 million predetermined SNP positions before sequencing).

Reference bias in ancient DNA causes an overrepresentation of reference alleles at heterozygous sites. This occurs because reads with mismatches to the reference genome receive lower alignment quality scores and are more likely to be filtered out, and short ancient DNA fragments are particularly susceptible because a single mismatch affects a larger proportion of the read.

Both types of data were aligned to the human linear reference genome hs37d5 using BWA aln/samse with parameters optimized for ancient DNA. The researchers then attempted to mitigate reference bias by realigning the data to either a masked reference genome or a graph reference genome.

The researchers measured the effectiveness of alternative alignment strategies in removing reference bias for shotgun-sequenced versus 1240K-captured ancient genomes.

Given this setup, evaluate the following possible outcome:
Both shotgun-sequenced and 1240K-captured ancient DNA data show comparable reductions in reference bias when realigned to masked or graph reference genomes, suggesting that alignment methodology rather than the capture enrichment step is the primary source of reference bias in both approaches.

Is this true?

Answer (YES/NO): NO